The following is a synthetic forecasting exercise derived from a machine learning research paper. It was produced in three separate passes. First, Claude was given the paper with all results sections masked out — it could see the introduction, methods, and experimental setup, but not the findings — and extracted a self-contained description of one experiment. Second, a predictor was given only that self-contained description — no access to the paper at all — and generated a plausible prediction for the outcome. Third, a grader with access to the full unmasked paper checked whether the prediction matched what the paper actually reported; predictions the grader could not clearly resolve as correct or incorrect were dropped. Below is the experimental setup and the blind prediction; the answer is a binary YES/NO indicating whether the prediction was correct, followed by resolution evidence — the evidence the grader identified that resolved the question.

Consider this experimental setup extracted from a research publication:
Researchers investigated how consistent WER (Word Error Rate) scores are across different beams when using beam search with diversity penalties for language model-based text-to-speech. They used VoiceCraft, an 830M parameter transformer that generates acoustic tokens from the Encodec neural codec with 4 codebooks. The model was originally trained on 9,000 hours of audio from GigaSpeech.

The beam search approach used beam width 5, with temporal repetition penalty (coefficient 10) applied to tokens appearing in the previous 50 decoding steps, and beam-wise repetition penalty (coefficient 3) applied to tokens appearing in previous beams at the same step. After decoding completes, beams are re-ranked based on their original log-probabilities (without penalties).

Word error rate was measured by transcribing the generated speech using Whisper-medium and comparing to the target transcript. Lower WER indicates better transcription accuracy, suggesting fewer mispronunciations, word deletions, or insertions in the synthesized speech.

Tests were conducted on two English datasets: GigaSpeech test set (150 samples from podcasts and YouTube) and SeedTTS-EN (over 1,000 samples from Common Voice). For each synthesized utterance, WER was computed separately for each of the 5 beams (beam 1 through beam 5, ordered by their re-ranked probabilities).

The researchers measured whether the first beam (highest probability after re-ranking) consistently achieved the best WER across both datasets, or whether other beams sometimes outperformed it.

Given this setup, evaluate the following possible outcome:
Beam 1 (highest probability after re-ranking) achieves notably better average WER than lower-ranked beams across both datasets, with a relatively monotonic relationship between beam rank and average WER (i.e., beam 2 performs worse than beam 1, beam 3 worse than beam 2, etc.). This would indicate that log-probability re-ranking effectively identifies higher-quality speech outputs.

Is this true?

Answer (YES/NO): NO